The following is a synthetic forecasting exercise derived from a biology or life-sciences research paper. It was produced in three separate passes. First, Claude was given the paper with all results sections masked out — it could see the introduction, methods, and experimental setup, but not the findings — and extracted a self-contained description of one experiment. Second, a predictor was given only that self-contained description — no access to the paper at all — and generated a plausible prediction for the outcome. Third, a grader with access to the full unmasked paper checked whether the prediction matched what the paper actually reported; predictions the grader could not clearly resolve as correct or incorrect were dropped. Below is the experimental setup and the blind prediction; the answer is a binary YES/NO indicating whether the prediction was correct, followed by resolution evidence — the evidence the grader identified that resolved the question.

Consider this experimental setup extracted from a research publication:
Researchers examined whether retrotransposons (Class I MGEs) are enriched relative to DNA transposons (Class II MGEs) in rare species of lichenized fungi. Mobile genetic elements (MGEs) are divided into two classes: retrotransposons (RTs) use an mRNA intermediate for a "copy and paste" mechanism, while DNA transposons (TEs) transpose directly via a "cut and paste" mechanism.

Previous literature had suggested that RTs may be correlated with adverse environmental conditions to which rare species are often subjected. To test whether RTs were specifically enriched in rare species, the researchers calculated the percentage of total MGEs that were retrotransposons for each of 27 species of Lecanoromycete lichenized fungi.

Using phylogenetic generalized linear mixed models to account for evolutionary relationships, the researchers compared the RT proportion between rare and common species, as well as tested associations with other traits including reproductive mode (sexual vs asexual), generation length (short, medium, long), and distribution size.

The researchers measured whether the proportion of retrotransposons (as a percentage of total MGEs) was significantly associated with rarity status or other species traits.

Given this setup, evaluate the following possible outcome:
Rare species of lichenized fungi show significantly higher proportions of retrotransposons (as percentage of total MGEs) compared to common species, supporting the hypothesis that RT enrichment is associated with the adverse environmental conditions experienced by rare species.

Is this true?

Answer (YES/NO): NO